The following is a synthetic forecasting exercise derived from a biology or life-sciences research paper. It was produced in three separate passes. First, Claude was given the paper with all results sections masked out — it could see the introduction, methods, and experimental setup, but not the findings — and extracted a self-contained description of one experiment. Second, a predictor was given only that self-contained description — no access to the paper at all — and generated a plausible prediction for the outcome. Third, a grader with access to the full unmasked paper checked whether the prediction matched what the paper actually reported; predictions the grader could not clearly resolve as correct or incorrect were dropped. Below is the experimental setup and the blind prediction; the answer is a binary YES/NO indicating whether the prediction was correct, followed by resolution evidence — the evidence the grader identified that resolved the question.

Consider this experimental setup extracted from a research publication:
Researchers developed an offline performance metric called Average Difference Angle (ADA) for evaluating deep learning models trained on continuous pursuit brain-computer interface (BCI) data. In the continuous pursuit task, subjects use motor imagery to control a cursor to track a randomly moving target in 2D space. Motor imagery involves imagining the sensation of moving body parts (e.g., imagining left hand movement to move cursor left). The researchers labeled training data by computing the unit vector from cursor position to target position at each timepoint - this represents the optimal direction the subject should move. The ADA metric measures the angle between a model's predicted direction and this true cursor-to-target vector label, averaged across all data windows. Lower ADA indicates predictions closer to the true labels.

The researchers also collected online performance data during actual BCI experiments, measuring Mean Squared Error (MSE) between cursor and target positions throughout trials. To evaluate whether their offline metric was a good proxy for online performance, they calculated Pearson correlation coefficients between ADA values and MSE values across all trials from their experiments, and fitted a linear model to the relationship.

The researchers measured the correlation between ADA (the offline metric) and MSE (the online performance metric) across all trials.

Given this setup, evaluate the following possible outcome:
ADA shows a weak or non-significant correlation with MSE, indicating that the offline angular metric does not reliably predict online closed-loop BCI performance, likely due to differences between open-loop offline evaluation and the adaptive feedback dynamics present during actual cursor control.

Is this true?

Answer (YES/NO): NO